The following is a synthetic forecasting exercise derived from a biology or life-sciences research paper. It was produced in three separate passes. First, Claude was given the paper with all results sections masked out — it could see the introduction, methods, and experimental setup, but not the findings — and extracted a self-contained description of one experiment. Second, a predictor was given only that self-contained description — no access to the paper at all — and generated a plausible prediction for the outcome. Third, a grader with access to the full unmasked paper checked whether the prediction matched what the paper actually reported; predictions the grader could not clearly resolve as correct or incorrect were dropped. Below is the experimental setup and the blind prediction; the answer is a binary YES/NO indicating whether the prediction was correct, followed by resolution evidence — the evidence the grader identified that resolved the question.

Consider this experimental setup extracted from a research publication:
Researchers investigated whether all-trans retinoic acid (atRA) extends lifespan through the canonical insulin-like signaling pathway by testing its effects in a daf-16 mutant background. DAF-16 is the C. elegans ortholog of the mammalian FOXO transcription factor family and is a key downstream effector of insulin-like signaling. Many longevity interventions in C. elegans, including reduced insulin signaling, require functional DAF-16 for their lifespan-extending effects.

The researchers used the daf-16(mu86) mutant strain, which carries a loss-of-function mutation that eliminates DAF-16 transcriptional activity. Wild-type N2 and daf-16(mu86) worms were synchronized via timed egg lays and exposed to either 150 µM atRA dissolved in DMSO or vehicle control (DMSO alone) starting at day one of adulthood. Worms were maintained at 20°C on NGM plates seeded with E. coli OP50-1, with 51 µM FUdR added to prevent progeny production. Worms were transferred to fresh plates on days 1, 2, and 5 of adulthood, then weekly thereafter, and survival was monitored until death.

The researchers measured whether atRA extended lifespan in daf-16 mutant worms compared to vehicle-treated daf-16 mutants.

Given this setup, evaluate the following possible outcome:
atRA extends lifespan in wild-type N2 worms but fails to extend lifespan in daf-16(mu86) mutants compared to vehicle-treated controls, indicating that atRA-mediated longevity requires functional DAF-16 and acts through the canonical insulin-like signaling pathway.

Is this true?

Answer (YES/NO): NO